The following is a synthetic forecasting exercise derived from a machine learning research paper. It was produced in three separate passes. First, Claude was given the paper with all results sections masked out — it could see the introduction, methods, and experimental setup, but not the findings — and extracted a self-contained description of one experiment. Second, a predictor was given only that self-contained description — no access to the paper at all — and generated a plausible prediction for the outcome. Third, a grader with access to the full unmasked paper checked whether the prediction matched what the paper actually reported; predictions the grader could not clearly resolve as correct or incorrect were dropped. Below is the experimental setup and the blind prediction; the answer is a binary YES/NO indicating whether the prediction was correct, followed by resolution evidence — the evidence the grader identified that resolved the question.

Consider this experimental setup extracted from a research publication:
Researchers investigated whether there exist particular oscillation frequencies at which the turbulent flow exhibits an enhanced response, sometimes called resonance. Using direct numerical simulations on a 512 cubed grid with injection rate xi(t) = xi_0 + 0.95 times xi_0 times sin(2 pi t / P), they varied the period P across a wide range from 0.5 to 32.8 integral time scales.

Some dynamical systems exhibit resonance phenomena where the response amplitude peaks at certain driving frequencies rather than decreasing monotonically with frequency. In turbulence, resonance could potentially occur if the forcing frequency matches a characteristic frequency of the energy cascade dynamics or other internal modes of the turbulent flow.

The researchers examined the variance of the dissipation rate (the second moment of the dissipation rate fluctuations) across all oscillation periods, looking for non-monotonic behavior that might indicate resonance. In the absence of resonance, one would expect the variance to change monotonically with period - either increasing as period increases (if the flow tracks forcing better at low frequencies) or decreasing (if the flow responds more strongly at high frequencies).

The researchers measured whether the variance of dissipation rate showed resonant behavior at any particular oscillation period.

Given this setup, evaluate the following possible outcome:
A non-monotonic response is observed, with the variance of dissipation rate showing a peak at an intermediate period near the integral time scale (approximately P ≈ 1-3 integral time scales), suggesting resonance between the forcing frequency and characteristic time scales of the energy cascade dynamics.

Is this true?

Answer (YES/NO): NO